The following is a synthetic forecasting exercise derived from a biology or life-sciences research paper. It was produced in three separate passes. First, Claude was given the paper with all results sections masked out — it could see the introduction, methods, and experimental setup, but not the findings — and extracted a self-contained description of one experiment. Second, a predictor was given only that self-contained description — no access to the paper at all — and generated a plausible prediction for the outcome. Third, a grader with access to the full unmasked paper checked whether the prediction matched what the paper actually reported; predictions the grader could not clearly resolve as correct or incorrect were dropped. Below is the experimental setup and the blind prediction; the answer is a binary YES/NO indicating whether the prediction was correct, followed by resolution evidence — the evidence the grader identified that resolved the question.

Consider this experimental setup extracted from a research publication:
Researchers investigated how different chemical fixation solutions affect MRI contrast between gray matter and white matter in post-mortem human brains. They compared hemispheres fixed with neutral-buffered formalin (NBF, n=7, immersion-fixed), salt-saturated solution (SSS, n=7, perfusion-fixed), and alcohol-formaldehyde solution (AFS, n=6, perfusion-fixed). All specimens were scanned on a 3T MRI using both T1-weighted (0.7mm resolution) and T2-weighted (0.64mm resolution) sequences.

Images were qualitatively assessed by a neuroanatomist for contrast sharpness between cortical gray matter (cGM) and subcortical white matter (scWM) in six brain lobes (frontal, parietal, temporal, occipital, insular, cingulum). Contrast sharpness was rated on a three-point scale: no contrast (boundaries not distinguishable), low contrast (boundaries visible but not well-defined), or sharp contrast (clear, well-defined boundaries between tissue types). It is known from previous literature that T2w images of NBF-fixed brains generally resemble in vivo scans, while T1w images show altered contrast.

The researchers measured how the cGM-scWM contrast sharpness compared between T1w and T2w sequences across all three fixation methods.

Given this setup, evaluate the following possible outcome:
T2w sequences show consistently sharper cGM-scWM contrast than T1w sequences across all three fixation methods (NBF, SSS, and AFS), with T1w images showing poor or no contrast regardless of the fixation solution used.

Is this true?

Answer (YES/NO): NO